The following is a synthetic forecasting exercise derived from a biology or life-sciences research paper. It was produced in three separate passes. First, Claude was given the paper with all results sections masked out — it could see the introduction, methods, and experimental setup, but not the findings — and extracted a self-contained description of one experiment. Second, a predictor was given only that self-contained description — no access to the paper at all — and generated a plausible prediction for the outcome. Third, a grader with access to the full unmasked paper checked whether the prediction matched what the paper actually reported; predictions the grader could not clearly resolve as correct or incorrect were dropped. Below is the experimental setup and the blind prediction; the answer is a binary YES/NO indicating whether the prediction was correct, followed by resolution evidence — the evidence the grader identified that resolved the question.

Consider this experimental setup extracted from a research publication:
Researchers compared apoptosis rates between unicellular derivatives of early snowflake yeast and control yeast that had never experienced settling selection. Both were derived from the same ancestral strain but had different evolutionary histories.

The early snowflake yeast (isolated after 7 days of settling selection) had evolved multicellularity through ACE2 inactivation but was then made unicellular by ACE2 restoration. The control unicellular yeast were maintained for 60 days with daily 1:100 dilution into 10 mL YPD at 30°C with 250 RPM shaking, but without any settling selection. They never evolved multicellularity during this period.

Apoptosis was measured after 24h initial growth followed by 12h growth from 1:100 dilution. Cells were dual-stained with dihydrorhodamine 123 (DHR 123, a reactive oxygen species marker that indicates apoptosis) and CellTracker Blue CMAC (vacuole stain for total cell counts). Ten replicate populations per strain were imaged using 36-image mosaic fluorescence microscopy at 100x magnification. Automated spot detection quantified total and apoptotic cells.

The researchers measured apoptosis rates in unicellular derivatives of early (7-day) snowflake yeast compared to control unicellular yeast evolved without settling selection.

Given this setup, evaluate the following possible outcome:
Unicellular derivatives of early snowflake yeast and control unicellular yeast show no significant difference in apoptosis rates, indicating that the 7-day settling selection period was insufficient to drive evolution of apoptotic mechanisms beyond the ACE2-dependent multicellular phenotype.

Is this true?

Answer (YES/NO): YES